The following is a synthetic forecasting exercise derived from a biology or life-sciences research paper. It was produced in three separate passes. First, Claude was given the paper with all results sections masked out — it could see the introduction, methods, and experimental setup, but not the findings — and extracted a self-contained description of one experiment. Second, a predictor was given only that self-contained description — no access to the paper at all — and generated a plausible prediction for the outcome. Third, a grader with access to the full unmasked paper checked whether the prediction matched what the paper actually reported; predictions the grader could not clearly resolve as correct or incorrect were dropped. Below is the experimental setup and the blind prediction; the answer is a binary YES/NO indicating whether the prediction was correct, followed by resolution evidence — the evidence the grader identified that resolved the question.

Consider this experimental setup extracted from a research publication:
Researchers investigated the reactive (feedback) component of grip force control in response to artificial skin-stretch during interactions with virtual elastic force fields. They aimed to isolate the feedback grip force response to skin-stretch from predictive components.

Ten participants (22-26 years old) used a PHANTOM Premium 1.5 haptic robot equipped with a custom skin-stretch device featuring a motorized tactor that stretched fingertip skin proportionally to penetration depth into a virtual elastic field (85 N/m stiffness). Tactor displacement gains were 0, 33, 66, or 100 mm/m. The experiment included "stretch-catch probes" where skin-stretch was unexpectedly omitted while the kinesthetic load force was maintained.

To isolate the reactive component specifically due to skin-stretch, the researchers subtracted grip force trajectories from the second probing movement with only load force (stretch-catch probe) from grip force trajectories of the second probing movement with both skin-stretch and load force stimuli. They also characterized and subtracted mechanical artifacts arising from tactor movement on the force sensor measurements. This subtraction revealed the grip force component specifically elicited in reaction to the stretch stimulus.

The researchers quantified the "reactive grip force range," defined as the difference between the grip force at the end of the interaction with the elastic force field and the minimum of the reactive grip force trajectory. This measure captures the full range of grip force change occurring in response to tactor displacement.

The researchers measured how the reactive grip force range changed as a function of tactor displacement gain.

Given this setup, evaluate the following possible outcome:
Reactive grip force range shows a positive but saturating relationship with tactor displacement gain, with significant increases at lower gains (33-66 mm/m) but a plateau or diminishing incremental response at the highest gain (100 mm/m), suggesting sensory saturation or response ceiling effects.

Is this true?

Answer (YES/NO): NO